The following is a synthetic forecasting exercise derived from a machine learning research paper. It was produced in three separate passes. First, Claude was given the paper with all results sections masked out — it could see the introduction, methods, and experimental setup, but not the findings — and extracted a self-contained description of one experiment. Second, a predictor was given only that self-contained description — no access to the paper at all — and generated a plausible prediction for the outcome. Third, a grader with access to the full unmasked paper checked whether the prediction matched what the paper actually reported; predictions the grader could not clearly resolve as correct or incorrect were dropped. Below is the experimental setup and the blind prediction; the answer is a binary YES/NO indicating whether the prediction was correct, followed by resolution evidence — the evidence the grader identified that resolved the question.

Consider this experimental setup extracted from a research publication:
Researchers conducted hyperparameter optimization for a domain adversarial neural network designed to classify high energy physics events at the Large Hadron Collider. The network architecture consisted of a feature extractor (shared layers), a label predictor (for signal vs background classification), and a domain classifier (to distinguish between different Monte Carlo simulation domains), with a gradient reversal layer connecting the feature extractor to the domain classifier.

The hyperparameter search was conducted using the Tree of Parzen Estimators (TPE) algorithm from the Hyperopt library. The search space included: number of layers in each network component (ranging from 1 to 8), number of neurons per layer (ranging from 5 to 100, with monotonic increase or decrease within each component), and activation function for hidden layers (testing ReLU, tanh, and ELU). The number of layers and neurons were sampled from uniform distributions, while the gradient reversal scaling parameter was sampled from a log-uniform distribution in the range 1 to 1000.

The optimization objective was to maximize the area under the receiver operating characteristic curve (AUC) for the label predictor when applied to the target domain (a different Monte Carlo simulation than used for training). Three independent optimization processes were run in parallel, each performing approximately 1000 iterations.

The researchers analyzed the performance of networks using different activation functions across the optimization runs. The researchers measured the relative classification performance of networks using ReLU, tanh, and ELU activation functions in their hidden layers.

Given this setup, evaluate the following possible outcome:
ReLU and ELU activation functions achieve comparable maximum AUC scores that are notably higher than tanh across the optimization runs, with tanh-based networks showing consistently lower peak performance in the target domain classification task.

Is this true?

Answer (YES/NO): NO